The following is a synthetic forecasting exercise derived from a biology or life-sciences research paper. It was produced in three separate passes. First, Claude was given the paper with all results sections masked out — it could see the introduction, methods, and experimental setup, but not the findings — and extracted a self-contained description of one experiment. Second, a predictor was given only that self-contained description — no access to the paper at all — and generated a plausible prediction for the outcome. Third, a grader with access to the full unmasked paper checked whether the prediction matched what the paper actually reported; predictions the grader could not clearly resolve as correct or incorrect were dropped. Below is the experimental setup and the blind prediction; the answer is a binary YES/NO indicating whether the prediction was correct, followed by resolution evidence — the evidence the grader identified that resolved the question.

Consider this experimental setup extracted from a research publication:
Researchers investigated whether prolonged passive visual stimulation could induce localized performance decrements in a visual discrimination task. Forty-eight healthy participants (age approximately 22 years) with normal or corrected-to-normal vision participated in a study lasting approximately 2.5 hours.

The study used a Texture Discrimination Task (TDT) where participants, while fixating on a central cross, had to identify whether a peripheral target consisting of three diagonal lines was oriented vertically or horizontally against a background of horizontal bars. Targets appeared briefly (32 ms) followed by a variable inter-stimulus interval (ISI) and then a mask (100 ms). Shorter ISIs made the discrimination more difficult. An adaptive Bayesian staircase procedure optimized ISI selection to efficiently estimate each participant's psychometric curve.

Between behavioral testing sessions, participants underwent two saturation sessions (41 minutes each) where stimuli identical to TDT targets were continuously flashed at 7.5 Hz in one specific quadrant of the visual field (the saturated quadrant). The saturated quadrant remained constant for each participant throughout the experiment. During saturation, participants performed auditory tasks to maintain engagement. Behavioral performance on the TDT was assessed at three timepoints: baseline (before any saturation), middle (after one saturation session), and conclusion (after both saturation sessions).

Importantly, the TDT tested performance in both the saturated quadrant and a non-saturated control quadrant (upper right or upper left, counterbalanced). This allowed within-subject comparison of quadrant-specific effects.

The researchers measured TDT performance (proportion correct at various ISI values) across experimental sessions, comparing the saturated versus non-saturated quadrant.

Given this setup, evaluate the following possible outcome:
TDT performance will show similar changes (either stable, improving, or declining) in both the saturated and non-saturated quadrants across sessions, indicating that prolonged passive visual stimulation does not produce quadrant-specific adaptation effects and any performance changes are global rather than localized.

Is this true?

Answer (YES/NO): NO